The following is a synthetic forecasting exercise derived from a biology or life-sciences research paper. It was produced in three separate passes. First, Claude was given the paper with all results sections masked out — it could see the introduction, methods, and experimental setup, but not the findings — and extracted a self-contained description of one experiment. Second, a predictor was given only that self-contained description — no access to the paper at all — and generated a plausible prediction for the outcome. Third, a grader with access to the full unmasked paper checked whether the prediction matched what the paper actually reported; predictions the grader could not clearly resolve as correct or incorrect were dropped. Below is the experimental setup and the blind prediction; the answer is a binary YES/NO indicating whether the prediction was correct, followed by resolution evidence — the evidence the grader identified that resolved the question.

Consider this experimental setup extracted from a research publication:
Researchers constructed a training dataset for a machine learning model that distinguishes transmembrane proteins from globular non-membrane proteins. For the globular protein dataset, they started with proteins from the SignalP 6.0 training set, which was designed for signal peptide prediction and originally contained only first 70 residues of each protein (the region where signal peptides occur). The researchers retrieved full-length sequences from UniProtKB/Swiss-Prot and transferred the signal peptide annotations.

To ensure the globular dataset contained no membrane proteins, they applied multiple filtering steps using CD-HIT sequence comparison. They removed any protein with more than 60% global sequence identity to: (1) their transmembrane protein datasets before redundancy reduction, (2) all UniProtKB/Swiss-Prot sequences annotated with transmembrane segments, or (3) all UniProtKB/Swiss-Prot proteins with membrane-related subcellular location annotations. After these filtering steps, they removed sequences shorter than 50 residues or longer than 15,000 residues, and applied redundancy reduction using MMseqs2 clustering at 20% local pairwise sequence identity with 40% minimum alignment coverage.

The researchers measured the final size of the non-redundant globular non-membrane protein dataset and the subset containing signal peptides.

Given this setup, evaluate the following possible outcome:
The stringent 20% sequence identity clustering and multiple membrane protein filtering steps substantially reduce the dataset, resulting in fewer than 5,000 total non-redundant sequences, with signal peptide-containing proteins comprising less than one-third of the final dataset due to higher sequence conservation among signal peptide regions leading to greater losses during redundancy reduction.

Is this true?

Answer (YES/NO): NO